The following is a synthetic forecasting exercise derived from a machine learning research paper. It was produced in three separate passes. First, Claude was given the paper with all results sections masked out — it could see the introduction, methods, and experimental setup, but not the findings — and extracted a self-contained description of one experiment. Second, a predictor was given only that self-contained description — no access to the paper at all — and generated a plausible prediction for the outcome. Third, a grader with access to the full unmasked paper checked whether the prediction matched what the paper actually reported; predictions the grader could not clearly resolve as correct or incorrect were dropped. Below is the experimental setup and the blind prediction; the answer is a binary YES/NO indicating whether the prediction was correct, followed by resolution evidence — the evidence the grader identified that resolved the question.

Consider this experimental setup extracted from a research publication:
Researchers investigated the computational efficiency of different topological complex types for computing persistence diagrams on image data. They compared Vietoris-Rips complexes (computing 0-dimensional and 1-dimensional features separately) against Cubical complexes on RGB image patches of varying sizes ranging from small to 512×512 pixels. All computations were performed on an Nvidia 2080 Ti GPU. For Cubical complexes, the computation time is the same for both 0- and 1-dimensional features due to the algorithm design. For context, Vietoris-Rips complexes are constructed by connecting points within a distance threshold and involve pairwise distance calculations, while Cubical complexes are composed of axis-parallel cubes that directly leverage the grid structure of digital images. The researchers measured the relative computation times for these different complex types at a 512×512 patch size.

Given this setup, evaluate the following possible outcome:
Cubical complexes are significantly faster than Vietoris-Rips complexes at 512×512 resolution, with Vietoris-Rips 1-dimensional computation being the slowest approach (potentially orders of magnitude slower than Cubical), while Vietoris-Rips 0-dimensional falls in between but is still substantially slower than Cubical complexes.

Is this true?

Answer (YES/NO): NO